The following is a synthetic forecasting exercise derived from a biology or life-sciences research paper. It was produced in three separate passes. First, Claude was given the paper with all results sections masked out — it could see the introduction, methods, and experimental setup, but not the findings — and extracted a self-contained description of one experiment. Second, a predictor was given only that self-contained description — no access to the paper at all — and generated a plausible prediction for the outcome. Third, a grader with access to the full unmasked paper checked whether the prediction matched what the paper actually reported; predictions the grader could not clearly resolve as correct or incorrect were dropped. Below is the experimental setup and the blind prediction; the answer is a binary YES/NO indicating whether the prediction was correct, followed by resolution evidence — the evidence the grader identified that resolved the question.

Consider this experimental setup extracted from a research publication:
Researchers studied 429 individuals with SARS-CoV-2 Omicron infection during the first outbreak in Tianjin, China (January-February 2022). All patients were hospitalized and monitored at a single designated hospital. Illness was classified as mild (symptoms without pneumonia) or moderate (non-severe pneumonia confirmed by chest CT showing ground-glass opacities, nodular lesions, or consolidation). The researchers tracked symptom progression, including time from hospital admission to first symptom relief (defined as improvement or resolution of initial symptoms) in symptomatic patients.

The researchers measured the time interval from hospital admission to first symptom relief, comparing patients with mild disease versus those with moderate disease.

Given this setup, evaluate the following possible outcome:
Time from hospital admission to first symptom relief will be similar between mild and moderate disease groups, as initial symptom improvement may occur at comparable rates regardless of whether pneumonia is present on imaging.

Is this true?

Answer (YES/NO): YES